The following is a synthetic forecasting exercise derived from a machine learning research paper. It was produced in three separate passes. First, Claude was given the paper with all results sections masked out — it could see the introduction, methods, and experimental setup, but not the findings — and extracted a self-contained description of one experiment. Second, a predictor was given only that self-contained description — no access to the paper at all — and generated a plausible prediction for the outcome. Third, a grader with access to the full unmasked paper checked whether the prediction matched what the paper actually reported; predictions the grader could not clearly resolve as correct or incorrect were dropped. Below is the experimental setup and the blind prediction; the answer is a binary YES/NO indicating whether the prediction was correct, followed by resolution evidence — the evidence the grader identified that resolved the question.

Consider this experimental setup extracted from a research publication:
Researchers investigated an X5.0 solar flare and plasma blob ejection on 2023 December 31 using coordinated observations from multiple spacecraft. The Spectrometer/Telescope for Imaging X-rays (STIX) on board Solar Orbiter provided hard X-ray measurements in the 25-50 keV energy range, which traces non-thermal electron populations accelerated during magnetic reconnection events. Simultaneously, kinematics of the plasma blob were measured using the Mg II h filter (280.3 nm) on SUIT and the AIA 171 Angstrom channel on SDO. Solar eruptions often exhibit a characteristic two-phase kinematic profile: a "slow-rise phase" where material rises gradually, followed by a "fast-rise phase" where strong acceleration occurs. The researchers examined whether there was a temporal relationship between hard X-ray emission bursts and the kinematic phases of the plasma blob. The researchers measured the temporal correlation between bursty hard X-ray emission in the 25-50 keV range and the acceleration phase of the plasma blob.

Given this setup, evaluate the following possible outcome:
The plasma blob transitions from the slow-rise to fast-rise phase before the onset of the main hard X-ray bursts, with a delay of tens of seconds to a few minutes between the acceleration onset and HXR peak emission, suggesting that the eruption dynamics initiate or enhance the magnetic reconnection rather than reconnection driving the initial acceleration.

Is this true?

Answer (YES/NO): NO